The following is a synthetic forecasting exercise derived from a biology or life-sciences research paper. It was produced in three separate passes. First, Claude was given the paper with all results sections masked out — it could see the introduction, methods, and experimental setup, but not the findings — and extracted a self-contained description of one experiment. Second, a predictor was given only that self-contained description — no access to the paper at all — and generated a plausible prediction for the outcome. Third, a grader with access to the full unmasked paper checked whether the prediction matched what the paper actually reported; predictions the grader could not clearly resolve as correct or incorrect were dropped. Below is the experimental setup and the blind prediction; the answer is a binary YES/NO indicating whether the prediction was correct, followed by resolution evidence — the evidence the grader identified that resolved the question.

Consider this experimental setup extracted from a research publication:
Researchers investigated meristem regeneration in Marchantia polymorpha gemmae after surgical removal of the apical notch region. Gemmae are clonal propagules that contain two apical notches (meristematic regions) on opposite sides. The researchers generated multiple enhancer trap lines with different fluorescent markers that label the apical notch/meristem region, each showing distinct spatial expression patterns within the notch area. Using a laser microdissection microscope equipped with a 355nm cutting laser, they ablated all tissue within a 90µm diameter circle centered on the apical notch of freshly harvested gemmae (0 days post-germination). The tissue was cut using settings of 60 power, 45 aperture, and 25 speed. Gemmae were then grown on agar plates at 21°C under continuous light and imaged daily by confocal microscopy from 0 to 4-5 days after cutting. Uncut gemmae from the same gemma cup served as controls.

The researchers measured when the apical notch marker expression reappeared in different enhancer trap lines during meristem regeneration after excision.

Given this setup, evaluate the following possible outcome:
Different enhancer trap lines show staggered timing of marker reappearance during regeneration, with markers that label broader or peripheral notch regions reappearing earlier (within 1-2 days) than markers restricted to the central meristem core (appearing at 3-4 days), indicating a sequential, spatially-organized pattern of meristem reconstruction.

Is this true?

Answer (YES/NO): YES